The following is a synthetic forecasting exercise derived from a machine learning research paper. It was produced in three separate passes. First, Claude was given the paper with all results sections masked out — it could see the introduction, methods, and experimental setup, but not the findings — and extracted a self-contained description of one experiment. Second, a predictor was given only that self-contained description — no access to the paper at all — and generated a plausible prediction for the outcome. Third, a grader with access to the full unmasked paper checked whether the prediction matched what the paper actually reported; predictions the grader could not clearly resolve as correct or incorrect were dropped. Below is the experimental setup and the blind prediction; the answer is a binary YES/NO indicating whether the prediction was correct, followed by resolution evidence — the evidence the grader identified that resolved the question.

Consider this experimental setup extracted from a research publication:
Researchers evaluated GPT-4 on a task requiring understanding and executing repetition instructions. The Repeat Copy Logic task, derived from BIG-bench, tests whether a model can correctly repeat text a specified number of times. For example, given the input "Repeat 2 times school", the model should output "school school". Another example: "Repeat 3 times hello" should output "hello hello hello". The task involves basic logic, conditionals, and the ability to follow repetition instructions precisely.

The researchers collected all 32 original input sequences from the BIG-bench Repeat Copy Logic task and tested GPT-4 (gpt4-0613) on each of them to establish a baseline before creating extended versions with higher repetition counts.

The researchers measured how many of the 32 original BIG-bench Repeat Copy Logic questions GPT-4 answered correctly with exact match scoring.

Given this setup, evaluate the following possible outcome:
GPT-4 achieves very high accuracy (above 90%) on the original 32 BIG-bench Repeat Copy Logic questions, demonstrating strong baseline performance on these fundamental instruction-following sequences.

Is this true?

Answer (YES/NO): NO